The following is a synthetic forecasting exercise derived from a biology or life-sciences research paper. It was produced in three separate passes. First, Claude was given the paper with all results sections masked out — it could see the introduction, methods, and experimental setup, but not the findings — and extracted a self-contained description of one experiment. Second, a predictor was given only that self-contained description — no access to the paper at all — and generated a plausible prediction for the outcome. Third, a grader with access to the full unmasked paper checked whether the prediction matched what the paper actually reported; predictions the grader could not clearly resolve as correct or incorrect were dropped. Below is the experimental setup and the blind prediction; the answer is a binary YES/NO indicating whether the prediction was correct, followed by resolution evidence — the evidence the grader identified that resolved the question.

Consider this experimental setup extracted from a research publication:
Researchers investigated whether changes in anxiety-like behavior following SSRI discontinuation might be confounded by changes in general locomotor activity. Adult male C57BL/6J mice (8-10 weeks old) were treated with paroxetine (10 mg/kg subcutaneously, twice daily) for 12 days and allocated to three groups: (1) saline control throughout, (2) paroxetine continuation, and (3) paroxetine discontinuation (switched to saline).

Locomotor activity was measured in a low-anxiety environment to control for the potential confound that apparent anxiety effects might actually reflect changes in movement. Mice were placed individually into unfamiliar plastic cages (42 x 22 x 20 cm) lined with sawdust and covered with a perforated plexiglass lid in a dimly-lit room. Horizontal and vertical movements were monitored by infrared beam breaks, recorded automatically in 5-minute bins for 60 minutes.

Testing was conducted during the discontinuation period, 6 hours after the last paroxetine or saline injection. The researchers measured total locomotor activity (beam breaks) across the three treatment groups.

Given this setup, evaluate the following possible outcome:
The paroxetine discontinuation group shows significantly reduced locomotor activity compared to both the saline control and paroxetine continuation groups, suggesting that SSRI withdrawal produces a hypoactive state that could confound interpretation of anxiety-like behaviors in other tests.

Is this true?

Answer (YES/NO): NO